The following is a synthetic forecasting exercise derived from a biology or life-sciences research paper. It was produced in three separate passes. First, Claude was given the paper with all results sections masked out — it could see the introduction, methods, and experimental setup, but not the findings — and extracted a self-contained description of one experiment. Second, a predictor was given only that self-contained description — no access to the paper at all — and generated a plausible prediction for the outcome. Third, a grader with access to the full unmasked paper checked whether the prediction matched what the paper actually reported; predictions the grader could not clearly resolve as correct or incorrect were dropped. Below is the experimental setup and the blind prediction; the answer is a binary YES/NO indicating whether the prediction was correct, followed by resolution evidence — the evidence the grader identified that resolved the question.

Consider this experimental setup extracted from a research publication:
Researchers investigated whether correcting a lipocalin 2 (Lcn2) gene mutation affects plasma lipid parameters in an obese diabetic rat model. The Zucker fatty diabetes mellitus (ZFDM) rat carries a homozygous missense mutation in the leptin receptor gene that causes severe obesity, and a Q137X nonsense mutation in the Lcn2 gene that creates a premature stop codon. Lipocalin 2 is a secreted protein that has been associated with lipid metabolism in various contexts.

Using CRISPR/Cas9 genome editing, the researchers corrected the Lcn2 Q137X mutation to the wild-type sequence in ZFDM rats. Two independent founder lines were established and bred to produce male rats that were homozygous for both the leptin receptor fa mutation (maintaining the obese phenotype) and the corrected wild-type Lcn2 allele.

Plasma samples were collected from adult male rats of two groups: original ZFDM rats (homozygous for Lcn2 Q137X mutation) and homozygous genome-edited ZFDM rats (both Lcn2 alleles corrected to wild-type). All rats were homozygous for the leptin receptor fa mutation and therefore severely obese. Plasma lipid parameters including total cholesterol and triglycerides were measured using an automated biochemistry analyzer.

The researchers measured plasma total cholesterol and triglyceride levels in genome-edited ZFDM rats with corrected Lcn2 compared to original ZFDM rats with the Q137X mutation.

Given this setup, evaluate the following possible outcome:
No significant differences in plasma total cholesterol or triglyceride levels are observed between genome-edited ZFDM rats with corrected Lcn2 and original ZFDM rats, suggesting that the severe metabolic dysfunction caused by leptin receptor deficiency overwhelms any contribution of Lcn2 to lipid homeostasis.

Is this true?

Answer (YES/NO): YES